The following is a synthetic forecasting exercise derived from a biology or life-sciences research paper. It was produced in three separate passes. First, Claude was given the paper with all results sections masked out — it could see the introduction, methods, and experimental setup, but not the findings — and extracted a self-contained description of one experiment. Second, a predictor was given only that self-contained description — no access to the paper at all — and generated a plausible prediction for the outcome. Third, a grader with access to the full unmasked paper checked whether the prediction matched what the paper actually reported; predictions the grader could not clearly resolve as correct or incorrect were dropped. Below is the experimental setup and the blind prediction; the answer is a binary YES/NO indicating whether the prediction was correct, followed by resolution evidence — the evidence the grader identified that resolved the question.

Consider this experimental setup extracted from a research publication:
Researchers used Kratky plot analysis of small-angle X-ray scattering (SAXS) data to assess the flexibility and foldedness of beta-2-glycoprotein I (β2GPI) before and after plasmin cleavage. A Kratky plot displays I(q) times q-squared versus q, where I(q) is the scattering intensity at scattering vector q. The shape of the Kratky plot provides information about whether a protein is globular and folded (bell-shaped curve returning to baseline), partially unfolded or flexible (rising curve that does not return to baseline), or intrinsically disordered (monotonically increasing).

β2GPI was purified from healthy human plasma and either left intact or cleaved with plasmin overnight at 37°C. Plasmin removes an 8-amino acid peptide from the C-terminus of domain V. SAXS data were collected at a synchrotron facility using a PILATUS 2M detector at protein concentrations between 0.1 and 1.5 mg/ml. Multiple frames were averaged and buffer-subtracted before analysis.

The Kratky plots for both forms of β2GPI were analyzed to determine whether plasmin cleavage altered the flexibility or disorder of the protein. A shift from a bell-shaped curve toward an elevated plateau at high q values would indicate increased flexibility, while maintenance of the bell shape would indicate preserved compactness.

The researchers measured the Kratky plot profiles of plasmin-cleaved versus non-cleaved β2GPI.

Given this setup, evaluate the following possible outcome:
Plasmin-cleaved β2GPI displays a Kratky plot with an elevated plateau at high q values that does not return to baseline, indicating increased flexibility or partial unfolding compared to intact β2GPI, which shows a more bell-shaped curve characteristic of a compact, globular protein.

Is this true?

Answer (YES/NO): NO